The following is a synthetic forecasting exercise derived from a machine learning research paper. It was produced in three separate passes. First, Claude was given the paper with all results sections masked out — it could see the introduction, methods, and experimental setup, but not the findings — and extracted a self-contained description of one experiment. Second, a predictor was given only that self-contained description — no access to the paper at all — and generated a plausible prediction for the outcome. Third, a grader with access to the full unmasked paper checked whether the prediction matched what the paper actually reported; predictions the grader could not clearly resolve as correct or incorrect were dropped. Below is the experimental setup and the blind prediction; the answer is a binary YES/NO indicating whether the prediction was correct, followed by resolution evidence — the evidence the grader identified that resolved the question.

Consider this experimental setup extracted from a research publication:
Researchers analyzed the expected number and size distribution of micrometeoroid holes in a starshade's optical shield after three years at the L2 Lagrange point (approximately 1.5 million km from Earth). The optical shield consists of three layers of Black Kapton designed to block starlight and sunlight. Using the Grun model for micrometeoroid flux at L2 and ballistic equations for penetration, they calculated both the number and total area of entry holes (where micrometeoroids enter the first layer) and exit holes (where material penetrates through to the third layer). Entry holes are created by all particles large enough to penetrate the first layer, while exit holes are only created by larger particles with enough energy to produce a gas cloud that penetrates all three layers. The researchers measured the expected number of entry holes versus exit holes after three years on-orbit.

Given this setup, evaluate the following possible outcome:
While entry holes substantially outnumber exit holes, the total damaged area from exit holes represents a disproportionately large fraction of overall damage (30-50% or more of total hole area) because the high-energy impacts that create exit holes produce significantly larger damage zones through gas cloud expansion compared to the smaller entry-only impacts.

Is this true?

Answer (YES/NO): NO